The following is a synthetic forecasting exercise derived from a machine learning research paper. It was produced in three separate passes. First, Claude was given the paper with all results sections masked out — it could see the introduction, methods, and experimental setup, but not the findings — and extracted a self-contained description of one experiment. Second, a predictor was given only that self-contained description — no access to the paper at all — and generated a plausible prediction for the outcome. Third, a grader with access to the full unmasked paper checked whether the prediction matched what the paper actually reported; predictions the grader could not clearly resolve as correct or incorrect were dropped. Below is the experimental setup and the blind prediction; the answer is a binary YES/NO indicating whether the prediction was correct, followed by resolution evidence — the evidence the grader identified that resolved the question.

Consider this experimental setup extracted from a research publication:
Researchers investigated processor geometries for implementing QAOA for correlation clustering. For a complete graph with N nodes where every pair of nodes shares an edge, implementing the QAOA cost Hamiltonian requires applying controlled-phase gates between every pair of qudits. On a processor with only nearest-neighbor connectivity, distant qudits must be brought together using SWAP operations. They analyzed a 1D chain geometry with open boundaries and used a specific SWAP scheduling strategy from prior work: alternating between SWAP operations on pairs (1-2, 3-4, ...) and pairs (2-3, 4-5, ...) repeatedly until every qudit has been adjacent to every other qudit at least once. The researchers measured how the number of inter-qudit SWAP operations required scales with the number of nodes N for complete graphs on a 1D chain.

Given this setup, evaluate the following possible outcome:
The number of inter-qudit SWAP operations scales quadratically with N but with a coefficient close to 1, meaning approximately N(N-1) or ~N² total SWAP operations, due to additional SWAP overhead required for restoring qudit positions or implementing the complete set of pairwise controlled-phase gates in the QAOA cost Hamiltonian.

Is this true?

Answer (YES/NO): NO